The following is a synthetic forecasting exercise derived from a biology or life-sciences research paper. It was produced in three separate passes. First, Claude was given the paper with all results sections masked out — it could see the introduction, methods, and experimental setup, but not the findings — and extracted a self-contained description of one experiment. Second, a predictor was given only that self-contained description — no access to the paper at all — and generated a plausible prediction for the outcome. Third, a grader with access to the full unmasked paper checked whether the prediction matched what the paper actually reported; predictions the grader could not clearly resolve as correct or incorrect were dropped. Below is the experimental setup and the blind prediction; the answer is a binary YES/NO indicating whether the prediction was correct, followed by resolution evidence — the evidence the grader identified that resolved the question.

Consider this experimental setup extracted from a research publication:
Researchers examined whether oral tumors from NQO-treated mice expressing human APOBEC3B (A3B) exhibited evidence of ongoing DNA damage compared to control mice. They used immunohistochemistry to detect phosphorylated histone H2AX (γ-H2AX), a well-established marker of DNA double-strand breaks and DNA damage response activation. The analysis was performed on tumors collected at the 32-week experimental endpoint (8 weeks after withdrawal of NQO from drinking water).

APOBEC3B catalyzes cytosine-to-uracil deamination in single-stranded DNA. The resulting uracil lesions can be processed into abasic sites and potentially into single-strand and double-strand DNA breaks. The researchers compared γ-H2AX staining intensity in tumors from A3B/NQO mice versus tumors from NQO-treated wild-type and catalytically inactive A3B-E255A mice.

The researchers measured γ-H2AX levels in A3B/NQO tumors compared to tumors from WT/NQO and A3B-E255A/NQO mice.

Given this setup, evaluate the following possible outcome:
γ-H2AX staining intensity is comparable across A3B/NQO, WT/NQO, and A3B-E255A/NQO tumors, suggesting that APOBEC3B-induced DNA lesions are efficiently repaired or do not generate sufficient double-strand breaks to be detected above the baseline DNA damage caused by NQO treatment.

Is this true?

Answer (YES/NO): NO